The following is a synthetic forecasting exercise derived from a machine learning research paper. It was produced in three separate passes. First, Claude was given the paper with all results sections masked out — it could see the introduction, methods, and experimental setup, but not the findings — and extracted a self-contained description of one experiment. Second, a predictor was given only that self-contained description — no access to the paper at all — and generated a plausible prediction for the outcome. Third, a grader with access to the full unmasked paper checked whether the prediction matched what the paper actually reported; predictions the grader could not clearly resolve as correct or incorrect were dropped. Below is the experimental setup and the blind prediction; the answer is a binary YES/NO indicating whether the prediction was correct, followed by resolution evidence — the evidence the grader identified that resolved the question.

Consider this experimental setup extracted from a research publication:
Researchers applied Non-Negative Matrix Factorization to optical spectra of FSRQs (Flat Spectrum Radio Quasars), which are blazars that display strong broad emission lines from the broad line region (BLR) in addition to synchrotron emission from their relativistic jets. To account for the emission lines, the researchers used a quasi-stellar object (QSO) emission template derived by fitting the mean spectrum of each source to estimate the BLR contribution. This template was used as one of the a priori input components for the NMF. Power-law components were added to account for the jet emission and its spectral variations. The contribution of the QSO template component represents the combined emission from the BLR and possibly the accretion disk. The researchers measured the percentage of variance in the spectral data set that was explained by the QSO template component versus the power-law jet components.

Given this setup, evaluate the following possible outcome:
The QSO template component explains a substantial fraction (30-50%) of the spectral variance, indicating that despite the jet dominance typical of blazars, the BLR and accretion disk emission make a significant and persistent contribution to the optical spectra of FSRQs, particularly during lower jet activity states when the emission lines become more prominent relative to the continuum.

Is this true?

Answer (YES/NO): NO